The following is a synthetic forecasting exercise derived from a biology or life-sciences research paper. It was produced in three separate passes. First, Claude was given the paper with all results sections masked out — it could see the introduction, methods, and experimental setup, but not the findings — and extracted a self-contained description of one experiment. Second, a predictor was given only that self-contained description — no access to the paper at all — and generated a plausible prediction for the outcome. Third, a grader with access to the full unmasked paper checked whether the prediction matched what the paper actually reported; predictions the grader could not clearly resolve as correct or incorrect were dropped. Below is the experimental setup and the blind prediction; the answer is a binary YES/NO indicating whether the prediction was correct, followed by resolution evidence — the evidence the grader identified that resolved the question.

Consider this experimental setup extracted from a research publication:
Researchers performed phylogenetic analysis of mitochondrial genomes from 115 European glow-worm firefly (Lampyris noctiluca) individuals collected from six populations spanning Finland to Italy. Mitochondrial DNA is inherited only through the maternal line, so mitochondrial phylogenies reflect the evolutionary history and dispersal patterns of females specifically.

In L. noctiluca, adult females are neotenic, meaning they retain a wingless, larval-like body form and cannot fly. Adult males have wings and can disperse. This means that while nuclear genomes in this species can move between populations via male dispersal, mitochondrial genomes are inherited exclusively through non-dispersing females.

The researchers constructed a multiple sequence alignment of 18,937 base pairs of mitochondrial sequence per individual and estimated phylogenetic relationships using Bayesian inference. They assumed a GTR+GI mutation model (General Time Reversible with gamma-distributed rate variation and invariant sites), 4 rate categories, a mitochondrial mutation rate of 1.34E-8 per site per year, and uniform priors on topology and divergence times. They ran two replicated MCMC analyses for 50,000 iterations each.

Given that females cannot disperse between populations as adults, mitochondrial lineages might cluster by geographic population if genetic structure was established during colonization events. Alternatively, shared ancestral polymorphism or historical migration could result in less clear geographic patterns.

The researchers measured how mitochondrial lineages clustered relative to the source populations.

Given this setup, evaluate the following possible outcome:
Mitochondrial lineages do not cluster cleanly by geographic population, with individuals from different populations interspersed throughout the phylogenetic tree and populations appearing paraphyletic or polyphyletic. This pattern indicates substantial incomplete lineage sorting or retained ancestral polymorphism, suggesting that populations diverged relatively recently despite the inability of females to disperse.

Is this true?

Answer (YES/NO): NO